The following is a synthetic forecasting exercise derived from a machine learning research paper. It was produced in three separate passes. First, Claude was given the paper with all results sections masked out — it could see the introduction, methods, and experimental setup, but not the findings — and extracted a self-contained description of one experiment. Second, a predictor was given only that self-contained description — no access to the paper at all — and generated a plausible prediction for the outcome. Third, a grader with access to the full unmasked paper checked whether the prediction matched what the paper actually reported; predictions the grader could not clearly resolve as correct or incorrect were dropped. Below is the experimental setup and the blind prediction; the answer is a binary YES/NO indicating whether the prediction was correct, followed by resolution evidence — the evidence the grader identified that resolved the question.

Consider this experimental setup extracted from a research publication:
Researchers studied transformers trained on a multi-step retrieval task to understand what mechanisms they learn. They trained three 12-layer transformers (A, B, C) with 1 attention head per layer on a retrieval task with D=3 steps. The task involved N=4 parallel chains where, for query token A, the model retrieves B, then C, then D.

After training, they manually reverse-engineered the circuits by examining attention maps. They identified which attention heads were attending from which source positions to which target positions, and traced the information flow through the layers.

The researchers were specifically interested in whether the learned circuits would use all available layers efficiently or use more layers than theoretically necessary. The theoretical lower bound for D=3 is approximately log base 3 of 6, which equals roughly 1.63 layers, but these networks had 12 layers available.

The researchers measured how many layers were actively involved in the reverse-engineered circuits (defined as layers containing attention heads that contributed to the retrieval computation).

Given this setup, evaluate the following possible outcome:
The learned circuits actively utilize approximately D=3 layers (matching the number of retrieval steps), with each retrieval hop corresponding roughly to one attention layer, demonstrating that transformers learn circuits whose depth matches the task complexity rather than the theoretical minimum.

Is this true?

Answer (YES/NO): NO